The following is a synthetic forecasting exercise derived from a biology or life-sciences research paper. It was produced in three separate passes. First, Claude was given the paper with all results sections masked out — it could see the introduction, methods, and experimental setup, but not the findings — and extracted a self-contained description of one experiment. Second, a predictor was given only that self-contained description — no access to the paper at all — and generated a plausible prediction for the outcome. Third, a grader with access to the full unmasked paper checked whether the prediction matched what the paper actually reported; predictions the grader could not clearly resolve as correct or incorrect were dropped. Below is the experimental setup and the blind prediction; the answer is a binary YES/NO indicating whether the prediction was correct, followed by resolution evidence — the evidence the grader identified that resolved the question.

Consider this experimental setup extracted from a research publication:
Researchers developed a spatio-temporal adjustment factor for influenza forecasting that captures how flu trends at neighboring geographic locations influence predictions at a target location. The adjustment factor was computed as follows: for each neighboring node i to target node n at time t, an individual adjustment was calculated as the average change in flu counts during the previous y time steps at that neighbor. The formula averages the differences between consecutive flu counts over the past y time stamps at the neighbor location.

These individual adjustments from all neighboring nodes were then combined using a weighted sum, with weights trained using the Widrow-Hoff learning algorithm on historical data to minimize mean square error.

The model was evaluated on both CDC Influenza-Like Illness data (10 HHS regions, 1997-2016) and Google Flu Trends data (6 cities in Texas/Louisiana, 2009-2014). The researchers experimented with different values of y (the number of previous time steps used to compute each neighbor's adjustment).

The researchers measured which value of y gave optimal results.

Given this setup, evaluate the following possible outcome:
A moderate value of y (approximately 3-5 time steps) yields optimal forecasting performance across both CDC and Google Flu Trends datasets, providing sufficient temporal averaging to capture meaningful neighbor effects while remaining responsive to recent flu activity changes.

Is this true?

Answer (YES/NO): YES